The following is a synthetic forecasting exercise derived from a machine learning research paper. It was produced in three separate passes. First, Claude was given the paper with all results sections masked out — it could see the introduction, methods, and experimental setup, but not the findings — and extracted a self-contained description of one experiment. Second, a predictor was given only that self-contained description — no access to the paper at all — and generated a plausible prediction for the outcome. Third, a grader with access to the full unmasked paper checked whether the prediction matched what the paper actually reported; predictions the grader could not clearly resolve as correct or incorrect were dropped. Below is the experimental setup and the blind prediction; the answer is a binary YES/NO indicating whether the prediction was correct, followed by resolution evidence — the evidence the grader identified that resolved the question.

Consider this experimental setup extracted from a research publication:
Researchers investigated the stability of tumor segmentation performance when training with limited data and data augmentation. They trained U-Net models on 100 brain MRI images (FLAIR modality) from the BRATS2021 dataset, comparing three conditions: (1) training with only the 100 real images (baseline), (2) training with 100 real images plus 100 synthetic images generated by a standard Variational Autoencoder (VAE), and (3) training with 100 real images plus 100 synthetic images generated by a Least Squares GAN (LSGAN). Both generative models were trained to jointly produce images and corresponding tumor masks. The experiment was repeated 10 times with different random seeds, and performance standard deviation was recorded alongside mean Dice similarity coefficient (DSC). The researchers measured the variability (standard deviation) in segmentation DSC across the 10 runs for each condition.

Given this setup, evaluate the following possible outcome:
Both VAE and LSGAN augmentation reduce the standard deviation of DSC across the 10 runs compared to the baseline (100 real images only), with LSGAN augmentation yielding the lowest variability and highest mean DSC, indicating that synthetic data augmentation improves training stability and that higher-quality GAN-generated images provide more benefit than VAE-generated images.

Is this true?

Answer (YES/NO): NO